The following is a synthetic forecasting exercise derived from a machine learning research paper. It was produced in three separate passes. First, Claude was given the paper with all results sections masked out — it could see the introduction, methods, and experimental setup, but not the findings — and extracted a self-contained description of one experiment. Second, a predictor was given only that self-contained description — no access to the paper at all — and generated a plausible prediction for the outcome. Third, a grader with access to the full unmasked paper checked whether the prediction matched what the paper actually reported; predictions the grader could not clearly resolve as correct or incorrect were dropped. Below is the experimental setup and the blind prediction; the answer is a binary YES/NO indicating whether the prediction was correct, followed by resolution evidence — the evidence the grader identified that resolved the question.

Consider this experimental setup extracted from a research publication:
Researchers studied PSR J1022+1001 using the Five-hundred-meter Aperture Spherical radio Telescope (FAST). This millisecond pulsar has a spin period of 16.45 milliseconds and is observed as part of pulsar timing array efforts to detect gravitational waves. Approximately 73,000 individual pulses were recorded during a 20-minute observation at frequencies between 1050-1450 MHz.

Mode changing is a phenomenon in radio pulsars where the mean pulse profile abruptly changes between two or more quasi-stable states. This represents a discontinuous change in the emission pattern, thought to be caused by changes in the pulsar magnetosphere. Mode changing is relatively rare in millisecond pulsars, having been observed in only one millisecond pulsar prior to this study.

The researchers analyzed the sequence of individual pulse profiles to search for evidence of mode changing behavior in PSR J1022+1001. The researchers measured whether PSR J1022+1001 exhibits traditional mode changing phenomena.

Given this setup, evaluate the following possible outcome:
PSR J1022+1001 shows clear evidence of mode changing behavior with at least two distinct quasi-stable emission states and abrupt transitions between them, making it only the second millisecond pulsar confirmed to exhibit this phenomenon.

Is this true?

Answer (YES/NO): NO